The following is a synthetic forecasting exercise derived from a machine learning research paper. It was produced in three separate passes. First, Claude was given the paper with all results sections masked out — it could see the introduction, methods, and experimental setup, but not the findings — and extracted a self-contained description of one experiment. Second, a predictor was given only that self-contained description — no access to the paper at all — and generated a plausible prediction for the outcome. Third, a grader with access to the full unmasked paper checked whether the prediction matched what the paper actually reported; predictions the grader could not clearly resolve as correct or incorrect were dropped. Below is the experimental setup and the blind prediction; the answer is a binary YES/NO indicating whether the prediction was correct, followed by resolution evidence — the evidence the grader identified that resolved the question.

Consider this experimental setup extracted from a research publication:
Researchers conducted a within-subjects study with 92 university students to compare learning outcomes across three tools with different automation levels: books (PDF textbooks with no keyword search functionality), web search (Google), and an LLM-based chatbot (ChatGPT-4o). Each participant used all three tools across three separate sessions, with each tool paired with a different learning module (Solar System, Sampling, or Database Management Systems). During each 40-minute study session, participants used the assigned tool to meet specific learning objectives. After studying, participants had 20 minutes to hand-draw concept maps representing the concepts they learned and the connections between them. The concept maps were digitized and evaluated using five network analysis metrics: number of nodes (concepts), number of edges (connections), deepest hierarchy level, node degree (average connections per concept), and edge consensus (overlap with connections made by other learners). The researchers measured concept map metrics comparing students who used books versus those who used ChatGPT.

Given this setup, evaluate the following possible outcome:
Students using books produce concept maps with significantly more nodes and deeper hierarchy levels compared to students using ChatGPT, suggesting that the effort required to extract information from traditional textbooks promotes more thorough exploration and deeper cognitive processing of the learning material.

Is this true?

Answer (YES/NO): NO